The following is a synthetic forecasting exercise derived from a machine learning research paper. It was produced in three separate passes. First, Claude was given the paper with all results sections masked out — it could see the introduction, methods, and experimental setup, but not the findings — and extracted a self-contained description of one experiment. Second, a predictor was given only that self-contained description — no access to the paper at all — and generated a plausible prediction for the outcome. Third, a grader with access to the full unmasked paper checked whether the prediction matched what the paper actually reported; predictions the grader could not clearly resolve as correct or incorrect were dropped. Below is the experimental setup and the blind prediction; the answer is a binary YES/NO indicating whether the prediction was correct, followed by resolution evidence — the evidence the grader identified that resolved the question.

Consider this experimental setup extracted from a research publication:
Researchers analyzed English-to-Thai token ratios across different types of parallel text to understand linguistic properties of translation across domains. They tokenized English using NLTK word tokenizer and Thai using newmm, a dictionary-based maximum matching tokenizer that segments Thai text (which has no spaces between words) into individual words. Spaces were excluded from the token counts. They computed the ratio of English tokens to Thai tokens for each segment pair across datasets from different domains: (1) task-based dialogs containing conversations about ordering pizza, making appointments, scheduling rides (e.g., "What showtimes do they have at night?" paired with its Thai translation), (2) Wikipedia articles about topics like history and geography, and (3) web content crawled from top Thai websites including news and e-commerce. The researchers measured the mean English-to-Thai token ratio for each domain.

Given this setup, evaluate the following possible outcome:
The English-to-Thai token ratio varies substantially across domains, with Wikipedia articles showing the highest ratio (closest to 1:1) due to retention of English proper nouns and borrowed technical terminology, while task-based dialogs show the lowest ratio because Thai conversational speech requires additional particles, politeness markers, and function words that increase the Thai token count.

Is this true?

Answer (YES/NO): NO